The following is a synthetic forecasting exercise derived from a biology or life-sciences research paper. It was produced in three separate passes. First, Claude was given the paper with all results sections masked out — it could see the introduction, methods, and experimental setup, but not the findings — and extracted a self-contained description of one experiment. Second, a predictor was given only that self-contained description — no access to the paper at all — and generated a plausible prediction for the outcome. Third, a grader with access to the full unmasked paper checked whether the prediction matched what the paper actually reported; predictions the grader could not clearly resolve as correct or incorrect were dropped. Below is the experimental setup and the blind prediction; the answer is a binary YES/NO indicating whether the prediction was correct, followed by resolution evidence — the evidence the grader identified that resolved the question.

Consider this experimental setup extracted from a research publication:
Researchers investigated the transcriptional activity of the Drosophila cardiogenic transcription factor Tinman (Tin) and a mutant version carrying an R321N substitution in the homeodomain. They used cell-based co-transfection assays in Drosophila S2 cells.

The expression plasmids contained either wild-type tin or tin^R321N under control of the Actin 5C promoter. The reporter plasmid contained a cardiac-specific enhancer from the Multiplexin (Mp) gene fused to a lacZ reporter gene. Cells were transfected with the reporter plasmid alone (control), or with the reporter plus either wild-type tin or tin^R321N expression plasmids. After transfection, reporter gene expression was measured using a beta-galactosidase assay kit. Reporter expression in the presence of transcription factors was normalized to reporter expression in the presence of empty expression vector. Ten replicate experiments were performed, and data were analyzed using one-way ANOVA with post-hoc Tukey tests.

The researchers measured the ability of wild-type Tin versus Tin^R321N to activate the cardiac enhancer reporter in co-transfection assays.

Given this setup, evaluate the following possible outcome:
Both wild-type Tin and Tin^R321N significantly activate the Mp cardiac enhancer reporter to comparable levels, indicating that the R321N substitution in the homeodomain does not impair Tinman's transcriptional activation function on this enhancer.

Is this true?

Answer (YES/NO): NO